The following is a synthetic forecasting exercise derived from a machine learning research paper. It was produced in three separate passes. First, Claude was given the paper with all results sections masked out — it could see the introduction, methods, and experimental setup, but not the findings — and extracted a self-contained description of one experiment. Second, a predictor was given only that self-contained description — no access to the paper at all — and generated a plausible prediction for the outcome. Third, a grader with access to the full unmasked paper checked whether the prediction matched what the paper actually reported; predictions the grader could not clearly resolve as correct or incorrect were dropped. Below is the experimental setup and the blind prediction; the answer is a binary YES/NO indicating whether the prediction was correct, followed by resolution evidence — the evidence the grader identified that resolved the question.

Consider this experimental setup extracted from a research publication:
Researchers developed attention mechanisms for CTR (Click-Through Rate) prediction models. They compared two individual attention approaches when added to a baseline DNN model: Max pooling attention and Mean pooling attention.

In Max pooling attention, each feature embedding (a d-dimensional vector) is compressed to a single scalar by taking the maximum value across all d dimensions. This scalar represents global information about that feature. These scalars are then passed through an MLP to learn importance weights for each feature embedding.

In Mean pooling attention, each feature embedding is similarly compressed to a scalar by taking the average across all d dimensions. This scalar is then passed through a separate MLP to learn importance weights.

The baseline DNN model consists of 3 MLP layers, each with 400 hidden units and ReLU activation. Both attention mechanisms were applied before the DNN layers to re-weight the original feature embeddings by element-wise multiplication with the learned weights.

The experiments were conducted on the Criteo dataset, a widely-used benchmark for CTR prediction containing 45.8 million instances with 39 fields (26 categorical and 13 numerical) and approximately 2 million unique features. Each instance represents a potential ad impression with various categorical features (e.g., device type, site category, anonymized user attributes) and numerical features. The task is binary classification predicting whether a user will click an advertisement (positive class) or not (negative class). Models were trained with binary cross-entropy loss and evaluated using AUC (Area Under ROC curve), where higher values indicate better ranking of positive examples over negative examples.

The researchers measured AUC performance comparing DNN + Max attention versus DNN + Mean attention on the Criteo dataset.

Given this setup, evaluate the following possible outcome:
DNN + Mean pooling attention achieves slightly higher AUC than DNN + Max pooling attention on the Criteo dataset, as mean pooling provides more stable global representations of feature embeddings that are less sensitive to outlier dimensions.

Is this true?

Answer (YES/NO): NO